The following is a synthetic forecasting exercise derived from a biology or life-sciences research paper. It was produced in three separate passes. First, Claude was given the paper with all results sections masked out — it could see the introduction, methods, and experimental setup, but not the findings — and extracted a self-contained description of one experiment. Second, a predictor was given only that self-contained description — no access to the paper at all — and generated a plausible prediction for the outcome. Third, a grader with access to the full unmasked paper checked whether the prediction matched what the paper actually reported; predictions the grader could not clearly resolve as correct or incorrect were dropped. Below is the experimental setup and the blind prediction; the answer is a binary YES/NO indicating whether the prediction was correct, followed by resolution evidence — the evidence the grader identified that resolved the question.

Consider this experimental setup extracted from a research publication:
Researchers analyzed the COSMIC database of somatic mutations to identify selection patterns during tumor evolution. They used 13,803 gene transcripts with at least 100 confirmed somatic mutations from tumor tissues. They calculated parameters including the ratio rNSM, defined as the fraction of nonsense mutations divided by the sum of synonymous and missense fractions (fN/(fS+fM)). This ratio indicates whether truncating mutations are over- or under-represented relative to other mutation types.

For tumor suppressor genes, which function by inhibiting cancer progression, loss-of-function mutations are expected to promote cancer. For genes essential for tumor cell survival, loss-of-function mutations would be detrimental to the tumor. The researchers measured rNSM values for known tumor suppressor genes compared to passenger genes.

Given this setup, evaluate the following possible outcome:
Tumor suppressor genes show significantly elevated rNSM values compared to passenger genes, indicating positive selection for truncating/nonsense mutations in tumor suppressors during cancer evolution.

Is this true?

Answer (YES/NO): YES